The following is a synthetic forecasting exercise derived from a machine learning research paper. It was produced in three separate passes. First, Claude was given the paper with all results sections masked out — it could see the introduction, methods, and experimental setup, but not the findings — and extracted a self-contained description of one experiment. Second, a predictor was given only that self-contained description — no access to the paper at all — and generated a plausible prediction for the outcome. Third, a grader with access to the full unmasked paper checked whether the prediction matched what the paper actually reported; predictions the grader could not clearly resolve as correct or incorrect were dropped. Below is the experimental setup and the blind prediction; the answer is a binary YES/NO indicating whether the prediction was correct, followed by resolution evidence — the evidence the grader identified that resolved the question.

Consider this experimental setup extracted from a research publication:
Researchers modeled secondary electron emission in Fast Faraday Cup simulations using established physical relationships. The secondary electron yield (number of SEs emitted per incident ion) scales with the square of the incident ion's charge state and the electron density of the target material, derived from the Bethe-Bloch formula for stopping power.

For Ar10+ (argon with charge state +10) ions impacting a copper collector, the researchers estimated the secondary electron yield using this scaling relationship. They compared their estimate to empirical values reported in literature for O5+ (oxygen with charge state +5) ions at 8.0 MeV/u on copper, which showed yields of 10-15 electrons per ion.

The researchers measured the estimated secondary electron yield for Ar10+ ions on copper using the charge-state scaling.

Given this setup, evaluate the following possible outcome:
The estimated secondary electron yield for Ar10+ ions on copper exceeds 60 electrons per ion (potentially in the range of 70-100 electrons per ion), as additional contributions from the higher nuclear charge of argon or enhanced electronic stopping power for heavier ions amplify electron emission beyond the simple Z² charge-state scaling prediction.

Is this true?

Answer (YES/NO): NO